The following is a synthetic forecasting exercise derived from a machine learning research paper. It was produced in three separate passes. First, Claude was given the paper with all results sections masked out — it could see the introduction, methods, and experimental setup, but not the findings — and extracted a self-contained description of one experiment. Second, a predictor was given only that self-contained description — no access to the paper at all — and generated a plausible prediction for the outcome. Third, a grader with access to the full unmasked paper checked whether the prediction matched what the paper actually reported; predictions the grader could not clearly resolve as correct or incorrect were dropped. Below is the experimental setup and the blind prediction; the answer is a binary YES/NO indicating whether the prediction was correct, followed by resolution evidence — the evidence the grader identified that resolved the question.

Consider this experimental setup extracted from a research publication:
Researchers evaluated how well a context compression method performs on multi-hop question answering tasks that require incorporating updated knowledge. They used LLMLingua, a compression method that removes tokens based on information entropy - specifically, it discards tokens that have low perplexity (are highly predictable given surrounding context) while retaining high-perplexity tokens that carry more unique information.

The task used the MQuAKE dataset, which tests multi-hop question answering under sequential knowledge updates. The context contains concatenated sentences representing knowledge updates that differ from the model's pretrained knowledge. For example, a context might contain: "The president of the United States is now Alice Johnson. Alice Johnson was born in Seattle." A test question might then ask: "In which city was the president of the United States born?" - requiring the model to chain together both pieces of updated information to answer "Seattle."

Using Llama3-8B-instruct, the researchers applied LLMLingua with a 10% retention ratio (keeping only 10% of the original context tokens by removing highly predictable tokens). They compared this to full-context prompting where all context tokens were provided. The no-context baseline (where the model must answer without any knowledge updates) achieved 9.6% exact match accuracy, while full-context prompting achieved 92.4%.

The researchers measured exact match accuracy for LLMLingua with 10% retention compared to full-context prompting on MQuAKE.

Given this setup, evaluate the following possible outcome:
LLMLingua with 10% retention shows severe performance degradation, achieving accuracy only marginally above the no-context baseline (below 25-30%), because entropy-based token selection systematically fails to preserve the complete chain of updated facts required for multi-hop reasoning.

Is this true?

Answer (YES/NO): NO